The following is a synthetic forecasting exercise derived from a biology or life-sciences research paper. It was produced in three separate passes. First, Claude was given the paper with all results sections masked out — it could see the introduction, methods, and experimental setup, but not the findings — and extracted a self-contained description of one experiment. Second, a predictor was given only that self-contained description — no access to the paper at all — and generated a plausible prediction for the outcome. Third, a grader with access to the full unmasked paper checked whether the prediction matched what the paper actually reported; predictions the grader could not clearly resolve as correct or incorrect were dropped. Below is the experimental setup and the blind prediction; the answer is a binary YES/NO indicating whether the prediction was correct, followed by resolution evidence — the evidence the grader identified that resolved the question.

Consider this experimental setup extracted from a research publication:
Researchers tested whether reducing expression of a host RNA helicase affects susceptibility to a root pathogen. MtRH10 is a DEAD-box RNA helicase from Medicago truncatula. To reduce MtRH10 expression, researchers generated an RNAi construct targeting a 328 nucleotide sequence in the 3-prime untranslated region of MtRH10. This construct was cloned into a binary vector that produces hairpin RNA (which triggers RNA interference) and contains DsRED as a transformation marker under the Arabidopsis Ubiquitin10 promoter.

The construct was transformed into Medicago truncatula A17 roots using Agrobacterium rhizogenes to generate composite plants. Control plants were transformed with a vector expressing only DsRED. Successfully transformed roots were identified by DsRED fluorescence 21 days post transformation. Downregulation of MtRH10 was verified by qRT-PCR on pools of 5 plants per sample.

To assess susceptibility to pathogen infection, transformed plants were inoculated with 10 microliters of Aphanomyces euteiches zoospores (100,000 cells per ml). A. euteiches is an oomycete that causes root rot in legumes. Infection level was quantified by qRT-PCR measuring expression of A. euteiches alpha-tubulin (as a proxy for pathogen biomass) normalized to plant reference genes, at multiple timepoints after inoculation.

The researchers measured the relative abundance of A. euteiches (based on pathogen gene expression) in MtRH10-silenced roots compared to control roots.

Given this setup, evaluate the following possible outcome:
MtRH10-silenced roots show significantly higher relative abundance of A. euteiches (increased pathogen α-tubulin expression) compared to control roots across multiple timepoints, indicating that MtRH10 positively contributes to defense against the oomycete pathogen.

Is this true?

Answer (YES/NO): YES